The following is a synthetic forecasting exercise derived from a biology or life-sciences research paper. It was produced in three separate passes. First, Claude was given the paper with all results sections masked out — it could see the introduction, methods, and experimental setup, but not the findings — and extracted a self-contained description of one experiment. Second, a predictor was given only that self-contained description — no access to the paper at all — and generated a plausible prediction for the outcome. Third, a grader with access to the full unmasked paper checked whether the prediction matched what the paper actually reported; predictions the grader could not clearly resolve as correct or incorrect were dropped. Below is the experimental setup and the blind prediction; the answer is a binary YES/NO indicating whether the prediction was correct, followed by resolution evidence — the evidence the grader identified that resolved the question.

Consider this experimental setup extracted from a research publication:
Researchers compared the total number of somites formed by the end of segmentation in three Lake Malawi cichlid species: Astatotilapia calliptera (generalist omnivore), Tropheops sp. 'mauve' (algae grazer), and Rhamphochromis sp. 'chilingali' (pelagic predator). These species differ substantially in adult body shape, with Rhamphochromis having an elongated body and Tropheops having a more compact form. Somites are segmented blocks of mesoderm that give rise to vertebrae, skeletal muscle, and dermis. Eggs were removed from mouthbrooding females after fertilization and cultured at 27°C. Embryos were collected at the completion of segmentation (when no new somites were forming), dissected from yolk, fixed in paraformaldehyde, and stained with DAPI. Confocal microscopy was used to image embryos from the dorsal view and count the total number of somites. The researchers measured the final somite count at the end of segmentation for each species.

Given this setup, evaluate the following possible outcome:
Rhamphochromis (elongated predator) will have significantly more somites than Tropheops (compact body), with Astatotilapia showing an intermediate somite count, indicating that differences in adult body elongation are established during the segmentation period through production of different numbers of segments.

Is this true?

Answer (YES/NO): NO